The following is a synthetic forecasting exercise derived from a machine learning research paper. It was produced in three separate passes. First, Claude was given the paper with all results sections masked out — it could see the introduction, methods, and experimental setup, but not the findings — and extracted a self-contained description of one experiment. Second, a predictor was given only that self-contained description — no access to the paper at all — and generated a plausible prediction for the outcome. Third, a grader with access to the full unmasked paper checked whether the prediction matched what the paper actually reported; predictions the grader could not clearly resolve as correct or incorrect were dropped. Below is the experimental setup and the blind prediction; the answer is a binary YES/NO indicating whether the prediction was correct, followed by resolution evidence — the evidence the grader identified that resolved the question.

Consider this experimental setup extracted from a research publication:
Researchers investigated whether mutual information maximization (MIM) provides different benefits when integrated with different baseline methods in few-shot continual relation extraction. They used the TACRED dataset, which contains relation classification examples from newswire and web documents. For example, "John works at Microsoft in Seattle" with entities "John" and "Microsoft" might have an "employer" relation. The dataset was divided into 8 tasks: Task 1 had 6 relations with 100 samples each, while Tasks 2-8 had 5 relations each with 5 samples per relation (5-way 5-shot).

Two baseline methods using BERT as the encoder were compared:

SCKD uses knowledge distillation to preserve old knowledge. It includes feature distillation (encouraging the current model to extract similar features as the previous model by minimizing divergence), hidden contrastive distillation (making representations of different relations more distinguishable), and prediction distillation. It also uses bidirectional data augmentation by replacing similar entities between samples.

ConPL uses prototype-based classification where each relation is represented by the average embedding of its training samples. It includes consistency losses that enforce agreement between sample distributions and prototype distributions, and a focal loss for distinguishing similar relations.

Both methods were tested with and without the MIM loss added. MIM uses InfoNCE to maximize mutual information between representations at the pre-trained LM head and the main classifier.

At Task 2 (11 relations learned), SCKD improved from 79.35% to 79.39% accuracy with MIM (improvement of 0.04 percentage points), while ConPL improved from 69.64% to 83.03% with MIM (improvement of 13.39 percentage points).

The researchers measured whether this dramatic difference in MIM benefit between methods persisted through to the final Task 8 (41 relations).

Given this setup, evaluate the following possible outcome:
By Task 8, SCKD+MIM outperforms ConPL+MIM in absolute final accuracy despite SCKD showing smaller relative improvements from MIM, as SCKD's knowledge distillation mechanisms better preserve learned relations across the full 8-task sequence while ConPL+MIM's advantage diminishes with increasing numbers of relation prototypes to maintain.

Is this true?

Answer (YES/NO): YES